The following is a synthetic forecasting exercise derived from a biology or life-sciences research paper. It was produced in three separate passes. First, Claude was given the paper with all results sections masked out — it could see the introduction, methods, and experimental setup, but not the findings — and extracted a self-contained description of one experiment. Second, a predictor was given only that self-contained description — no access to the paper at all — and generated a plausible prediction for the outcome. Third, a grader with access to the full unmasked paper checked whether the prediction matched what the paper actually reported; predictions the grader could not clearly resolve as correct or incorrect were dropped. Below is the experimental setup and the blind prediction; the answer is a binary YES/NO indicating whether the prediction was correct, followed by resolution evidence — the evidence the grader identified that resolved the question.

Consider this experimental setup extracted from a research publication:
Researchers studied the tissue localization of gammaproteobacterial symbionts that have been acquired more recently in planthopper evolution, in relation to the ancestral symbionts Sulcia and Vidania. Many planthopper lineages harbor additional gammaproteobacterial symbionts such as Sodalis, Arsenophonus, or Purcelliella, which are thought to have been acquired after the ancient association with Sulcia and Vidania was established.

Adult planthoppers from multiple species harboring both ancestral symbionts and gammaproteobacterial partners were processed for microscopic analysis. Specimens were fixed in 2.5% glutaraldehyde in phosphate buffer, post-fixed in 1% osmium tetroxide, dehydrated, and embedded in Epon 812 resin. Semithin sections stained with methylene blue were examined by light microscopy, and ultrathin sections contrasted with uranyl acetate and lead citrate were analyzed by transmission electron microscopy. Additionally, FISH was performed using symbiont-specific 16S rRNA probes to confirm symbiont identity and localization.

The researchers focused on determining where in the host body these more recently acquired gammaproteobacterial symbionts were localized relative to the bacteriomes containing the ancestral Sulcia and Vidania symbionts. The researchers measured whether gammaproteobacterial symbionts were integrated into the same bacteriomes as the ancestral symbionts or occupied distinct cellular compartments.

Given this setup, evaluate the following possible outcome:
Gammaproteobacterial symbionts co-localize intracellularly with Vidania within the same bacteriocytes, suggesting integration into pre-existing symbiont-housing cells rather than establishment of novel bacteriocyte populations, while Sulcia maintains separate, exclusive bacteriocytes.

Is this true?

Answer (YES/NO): NO